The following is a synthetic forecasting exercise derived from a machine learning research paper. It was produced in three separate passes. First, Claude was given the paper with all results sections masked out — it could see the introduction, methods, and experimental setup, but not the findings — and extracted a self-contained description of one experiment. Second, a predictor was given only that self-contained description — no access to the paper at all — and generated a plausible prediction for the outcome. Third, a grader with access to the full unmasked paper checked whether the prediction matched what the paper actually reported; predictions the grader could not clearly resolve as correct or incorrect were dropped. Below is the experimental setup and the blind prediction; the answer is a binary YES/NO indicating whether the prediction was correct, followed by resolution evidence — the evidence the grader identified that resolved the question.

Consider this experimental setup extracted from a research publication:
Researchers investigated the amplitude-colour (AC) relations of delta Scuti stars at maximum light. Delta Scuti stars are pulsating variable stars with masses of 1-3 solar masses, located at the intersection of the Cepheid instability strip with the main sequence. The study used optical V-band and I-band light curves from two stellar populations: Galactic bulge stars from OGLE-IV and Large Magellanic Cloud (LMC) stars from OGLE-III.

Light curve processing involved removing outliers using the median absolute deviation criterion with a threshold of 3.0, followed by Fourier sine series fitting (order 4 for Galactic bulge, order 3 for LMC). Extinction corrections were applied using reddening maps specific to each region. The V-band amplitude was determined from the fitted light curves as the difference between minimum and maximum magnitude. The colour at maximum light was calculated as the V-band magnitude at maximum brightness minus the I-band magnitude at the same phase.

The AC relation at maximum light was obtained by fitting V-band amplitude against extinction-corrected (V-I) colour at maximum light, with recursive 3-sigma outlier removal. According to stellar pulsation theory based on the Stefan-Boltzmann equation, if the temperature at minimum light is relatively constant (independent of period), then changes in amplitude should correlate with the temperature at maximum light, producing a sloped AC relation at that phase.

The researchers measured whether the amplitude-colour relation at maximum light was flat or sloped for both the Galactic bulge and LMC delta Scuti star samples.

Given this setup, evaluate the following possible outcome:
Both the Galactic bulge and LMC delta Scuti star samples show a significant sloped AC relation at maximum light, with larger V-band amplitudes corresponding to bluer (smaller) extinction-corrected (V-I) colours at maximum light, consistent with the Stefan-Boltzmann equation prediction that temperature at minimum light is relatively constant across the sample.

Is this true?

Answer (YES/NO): YES